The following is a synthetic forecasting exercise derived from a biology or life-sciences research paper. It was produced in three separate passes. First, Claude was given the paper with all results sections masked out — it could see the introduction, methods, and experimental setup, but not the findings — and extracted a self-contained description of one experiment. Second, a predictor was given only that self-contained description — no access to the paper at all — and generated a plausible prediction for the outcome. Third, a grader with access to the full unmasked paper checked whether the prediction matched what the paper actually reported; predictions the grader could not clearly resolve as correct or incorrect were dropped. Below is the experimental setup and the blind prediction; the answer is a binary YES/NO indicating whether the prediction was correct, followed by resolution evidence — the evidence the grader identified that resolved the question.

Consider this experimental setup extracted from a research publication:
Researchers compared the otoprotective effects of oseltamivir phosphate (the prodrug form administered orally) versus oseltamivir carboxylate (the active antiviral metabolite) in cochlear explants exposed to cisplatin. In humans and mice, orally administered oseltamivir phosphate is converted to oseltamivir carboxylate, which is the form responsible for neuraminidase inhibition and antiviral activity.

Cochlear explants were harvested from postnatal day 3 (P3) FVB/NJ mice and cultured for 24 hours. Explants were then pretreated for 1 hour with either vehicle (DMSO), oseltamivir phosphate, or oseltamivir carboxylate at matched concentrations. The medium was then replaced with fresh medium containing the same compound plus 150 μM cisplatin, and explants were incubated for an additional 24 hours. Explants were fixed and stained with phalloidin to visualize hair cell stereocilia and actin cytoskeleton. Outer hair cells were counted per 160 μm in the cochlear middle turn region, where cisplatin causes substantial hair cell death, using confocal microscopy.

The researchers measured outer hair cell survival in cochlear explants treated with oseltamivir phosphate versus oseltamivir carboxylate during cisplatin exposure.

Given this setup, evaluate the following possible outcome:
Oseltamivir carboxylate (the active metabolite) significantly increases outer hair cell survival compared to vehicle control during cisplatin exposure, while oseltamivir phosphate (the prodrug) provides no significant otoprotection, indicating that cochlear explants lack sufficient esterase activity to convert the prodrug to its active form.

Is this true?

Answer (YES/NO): NO